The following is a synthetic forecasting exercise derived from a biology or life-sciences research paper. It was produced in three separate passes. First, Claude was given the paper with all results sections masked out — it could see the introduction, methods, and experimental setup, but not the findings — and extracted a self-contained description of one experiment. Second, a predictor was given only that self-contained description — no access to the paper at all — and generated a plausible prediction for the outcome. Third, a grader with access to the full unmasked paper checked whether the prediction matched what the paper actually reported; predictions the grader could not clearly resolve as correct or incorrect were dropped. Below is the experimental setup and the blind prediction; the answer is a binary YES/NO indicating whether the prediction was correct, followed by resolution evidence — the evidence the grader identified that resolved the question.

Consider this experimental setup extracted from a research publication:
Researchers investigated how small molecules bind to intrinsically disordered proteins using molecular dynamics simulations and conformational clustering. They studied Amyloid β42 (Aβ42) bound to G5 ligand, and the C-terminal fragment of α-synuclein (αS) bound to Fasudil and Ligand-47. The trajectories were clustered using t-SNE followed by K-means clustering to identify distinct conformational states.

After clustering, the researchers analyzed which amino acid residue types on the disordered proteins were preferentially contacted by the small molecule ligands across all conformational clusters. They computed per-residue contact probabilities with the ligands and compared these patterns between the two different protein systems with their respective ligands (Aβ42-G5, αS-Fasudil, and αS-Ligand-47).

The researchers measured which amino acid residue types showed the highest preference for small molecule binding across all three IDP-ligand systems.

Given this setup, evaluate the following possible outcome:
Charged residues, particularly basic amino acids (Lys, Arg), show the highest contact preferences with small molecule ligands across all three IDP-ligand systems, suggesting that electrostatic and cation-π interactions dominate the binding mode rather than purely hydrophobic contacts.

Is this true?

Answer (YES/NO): NO